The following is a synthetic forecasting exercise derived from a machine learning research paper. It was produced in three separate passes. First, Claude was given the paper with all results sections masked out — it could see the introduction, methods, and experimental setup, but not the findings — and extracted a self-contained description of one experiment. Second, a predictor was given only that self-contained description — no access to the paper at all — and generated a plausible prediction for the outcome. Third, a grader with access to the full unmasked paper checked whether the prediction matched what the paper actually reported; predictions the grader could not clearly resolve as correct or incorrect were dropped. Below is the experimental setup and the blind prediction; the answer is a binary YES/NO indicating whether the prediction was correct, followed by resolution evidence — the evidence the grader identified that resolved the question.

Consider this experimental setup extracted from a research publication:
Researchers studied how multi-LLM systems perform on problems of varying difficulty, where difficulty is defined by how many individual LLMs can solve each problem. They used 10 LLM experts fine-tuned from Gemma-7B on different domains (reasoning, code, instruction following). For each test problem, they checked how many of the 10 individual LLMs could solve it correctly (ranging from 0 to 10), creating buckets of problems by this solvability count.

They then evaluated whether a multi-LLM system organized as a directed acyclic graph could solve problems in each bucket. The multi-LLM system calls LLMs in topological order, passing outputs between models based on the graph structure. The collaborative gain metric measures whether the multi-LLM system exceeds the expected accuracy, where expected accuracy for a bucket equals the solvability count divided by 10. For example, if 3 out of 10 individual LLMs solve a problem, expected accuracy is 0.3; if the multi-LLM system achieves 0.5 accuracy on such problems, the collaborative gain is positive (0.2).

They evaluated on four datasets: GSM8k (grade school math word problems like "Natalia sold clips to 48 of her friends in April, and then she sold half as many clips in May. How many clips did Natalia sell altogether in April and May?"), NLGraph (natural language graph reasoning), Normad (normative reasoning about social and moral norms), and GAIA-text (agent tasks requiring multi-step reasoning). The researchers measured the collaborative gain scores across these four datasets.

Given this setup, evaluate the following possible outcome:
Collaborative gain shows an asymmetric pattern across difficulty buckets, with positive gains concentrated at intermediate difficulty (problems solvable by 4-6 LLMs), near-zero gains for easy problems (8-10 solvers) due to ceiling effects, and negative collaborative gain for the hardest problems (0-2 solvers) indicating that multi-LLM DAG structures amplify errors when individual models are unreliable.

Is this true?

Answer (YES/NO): NO